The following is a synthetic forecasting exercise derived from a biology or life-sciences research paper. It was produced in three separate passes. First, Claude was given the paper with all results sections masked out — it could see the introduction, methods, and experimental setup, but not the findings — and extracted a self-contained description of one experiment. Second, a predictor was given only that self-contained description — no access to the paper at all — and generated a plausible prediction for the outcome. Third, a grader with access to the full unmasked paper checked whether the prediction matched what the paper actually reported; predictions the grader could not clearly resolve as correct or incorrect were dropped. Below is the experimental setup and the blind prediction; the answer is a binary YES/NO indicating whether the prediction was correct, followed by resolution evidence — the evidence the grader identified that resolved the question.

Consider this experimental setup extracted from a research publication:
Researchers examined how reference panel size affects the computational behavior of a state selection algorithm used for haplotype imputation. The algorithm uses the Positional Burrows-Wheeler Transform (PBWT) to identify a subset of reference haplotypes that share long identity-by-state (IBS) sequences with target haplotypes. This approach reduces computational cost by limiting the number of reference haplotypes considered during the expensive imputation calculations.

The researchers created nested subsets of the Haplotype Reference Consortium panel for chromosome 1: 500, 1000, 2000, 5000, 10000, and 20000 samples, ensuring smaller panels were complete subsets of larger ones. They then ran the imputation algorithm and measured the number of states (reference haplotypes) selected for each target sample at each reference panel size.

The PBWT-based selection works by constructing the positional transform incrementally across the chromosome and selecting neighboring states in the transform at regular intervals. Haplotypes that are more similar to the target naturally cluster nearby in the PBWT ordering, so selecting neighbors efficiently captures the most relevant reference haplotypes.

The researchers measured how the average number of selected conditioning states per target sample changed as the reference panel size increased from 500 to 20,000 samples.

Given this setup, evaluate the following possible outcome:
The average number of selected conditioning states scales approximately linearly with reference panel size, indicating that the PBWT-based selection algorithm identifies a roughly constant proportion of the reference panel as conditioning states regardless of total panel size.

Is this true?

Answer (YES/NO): NO